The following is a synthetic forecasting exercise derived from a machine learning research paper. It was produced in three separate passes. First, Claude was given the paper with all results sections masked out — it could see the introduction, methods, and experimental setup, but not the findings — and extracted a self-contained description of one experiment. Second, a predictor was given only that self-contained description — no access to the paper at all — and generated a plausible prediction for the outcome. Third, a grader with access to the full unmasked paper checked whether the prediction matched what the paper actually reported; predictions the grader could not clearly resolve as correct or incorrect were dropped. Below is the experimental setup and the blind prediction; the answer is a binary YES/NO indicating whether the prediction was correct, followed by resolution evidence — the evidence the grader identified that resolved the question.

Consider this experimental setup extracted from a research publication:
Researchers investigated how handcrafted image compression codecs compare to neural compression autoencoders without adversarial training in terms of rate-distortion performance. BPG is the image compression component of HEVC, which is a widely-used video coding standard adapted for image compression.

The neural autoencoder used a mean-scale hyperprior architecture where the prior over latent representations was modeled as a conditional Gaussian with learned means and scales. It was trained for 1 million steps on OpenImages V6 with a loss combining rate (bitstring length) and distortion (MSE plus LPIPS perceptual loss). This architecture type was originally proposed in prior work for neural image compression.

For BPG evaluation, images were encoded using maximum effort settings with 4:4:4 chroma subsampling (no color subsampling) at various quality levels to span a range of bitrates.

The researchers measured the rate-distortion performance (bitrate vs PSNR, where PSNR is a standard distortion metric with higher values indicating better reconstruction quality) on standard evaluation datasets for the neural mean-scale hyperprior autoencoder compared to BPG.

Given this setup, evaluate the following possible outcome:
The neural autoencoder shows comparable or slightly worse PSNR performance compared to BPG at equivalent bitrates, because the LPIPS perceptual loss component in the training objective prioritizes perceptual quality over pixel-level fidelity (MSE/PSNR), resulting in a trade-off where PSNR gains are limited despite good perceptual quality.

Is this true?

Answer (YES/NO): NO